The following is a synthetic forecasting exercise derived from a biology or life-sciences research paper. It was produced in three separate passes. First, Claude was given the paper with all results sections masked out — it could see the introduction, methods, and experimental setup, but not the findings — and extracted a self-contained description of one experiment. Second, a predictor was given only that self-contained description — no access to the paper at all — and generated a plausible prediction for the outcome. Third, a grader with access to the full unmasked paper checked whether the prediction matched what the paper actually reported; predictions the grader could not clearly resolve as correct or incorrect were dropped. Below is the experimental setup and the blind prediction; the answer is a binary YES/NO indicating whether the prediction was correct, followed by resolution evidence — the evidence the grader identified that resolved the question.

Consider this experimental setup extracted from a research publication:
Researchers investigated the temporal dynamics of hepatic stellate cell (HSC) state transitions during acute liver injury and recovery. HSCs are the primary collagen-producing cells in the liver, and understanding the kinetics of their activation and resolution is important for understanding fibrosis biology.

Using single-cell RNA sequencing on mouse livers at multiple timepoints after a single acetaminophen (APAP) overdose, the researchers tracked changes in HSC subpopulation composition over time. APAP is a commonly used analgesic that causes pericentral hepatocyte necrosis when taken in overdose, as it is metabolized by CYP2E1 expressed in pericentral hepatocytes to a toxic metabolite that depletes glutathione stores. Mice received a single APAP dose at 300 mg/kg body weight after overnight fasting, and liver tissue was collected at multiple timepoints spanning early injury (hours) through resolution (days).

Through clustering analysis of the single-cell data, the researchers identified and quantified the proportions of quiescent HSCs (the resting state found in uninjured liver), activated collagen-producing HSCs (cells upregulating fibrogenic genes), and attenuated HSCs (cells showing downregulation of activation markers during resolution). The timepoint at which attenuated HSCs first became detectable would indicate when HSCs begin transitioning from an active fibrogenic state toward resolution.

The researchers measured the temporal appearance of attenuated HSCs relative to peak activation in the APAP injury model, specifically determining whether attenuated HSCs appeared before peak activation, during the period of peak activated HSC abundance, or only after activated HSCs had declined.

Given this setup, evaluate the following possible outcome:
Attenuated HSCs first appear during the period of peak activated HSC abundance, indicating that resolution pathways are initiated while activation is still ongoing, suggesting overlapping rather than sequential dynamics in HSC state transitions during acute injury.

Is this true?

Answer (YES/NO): YES